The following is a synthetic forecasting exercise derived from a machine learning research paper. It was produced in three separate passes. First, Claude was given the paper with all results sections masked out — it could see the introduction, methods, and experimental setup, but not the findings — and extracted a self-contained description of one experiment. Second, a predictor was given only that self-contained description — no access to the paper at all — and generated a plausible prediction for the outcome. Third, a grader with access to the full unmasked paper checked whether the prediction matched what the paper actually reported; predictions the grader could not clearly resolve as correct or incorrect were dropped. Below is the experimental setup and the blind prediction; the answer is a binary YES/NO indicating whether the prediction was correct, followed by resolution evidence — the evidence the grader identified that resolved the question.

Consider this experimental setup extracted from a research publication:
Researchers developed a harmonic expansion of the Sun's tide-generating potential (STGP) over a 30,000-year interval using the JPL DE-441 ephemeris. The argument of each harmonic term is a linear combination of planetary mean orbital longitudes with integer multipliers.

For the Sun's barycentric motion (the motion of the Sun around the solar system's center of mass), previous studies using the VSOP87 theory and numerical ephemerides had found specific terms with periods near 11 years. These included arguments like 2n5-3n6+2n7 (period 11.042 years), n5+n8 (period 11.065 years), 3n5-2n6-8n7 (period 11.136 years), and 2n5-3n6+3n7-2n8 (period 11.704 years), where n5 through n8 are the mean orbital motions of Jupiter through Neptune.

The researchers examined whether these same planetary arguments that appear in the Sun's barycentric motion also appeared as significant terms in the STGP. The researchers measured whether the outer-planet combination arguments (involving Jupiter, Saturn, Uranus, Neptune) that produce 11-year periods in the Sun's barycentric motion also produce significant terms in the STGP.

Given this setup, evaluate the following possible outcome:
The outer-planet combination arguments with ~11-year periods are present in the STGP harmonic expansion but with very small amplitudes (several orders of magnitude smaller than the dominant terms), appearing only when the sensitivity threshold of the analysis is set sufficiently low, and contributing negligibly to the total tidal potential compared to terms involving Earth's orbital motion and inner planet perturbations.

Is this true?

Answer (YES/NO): NO